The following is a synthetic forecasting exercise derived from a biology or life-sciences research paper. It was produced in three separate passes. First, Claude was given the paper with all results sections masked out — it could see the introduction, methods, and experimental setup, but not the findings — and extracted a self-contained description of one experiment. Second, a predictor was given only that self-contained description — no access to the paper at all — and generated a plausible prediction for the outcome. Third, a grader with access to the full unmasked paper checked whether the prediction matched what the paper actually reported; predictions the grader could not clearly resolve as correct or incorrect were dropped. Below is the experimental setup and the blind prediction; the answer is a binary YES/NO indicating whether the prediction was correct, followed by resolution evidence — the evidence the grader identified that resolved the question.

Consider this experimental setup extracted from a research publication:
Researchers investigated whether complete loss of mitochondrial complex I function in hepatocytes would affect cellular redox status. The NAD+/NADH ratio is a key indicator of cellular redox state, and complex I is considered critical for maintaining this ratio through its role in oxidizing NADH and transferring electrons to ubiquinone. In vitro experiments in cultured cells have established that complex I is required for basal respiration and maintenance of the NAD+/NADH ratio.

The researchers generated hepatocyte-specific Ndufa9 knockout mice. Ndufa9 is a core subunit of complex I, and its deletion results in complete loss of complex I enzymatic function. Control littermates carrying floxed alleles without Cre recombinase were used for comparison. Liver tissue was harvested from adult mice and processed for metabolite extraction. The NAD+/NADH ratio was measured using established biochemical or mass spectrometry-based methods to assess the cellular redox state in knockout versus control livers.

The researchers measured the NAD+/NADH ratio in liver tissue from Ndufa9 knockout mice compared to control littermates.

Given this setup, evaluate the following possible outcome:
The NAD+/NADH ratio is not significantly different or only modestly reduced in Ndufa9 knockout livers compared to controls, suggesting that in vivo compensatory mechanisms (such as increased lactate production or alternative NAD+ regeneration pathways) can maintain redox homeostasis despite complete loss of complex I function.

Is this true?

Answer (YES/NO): NO